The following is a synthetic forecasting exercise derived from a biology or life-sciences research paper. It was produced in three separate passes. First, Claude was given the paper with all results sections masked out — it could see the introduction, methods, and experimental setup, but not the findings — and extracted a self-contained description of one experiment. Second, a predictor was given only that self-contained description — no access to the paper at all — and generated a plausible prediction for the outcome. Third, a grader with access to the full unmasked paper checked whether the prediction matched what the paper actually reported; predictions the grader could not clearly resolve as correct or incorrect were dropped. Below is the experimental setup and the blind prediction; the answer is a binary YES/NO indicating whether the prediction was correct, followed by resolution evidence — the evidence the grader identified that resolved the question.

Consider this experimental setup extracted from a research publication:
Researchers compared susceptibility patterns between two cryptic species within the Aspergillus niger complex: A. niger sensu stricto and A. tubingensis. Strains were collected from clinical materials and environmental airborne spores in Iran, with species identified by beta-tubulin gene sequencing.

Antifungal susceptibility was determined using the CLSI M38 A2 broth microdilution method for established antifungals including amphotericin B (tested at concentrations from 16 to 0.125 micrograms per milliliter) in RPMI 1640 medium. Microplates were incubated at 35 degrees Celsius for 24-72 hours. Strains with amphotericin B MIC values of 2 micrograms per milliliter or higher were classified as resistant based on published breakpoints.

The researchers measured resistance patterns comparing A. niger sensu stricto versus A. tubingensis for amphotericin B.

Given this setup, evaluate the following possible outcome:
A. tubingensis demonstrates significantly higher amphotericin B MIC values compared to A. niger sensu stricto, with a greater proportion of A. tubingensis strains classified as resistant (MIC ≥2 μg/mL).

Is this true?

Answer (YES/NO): NO